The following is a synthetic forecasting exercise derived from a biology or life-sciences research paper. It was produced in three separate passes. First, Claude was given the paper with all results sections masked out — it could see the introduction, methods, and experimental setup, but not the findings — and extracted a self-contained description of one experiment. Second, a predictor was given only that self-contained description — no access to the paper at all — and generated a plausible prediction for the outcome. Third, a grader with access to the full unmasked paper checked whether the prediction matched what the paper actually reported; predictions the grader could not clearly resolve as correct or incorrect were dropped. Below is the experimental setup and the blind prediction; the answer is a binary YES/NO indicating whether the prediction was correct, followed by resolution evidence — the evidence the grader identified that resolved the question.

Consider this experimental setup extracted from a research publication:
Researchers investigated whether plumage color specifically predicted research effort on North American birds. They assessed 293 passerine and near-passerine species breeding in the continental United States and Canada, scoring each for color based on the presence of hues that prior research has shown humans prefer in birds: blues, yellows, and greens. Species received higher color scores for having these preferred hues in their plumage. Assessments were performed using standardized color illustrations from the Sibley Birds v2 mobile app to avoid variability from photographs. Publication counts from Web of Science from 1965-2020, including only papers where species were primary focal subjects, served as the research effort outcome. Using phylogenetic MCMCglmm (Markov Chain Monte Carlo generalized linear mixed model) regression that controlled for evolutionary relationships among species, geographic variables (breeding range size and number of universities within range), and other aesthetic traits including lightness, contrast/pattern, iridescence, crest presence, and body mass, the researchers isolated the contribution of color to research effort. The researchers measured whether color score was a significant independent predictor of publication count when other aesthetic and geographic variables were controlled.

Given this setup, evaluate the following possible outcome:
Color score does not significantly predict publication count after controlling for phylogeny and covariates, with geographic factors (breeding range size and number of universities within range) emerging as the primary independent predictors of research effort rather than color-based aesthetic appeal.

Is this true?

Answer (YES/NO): NO